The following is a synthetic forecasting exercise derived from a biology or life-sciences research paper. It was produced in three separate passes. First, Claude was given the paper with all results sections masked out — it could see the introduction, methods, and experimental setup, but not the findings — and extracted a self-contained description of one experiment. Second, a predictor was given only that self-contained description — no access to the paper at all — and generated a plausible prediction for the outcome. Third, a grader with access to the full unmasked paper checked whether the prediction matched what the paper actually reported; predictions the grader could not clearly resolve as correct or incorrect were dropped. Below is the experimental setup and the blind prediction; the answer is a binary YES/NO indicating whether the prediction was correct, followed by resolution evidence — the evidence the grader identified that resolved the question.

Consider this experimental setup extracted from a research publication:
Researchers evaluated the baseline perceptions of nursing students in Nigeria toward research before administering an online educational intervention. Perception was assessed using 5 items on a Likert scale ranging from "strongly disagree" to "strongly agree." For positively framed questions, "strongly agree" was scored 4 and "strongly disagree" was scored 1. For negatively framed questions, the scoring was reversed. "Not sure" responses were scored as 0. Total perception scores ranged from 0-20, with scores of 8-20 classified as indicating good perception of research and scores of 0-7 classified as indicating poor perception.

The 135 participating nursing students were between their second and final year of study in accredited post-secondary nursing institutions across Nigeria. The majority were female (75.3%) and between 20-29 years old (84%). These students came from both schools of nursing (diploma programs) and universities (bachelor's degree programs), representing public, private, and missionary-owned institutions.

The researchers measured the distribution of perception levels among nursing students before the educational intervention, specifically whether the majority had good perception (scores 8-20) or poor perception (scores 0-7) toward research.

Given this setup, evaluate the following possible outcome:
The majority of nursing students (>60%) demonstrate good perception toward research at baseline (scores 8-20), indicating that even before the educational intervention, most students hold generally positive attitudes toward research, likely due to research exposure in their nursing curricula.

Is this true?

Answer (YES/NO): YES